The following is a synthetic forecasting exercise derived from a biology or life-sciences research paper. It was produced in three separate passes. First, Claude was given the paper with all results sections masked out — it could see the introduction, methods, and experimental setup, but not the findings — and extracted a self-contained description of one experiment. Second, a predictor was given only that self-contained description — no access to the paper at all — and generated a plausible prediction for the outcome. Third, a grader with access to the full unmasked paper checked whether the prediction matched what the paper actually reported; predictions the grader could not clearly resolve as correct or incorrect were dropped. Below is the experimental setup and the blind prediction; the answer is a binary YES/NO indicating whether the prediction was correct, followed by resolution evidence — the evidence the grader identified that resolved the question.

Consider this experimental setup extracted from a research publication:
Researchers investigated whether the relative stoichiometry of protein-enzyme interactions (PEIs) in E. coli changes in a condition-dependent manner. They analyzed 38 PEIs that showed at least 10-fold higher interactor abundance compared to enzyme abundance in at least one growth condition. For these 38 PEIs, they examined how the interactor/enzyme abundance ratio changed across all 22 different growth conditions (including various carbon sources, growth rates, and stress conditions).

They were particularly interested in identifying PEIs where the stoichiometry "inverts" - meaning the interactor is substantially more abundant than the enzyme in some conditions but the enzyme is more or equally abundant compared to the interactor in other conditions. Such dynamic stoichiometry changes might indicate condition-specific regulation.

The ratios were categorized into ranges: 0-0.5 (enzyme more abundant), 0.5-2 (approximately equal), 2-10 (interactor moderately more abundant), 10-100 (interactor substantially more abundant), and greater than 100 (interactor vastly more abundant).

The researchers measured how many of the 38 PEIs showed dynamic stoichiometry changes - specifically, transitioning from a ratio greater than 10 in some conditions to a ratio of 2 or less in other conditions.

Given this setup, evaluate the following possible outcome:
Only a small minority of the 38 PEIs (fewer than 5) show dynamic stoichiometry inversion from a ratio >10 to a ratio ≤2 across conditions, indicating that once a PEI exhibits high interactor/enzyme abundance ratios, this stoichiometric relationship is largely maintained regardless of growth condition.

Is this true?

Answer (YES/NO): NO